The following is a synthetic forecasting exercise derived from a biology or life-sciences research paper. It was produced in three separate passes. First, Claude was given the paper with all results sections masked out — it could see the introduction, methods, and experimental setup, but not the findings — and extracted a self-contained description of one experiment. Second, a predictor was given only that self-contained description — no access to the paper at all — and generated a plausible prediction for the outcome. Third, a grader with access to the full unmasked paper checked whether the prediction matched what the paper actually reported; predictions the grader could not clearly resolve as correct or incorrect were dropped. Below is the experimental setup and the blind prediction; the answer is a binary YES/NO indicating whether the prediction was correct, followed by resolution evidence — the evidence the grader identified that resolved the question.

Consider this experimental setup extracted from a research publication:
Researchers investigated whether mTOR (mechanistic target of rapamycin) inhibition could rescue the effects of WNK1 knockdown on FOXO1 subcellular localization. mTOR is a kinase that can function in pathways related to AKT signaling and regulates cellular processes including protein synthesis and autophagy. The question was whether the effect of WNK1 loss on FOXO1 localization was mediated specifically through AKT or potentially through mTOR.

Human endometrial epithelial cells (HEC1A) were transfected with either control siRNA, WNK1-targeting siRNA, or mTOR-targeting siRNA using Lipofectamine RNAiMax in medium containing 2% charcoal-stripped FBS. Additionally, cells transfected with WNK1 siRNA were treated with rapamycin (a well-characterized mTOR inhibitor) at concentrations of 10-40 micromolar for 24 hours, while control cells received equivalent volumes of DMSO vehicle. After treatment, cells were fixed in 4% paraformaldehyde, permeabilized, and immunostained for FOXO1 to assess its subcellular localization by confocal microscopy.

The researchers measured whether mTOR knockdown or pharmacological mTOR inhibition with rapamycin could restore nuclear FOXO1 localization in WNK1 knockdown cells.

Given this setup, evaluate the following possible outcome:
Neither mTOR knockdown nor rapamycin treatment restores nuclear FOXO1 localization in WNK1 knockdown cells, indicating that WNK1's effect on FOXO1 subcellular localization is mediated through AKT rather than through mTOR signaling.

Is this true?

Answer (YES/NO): YES